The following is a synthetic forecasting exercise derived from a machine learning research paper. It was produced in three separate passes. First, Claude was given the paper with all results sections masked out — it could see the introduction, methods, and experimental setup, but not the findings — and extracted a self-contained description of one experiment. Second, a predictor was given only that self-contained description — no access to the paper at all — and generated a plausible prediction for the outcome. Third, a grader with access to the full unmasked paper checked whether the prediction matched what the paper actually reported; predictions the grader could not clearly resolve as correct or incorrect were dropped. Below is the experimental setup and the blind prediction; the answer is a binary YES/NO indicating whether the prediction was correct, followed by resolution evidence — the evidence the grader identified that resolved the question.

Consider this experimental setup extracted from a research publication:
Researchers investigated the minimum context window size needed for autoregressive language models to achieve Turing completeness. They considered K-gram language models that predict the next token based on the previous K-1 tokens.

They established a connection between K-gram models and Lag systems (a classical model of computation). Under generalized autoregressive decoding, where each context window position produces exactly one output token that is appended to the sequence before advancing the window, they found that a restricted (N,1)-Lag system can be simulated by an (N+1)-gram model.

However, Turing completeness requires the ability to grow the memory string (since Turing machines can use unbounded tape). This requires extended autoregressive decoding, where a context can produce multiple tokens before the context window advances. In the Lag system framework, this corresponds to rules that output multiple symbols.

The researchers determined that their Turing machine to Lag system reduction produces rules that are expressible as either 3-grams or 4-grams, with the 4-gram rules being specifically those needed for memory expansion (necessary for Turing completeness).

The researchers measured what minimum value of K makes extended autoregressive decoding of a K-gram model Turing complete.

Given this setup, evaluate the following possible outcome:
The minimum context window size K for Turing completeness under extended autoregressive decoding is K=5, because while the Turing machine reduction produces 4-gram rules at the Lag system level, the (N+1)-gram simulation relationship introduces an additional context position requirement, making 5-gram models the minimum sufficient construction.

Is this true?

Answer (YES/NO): NO